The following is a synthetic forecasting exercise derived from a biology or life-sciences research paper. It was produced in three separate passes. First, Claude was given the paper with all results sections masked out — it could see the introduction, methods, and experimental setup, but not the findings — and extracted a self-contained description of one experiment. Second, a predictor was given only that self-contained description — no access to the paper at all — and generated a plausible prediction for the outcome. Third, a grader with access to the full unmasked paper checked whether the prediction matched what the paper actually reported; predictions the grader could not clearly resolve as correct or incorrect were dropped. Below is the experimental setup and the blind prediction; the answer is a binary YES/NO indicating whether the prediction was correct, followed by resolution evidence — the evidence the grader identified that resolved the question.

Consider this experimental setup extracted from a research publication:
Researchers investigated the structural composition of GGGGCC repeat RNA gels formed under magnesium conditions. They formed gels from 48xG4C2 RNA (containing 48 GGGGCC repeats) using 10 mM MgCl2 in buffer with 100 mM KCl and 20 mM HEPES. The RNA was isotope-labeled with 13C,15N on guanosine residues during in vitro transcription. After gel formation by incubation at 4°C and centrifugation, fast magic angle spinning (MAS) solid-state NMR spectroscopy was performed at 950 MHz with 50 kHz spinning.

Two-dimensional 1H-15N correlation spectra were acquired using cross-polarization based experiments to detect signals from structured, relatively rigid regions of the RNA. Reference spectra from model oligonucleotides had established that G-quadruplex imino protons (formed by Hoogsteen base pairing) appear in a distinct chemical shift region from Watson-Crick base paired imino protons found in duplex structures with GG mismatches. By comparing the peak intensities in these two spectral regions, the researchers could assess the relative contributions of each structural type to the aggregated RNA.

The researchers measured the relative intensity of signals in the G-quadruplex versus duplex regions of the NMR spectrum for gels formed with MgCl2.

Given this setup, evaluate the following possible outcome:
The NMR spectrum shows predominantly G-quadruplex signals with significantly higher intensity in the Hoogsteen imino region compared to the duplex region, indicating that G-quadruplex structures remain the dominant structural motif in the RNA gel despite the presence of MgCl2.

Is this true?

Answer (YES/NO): NO